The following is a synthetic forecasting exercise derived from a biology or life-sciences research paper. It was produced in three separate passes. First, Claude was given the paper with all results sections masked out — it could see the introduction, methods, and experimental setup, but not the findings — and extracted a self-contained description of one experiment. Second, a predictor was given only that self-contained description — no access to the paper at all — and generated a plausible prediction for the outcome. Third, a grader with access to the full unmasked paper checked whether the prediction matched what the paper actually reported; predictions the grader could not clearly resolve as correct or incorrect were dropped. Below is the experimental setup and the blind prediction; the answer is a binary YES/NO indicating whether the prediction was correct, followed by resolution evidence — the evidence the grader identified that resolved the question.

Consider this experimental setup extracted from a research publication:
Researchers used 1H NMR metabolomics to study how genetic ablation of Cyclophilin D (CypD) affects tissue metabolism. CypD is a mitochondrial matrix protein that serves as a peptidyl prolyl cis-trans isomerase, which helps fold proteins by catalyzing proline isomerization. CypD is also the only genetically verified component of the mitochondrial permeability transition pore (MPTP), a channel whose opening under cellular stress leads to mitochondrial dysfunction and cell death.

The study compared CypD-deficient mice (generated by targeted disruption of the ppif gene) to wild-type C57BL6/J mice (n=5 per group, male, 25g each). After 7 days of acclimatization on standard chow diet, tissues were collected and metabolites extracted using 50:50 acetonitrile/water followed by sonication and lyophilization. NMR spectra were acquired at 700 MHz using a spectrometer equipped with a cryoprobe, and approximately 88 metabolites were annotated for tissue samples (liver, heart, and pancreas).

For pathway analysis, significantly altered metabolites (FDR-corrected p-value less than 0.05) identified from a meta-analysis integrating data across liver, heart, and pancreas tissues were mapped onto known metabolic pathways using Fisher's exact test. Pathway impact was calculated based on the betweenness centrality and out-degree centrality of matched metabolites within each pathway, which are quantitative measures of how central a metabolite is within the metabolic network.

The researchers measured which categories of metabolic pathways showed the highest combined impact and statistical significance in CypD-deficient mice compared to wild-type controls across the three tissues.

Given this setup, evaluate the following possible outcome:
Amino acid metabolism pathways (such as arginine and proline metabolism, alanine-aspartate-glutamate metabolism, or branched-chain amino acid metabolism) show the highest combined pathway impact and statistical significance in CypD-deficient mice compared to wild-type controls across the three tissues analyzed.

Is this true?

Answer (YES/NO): YES